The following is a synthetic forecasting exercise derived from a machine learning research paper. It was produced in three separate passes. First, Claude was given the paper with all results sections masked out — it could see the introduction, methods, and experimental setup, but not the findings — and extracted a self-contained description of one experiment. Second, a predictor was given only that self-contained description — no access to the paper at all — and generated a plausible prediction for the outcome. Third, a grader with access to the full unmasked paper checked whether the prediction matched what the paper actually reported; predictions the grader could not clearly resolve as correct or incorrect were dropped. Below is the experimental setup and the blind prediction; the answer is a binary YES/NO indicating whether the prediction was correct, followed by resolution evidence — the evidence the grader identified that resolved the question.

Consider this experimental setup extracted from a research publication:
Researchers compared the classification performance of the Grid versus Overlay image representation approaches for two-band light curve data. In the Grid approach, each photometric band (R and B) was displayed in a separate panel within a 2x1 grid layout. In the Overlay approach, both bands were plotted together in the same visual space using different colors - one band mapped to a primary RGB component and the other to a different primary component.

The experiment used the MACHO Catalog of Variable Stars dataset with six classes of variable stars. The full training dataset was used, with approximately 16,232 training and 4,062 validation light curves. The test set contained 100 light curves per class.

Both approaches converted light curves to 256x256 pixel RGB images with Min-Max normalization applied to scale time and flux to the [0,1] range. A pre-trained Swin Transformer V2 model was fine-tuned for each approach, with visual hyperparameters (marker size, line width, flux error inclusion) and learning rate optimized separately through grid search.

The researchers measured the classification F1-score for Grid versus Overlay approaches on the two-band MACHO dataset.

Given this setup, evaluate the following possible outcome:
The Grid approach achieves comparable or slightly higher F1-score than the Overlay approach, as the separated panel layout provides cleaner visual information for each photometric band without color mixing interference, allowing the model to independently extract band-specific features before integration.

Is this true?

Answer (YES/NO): YES